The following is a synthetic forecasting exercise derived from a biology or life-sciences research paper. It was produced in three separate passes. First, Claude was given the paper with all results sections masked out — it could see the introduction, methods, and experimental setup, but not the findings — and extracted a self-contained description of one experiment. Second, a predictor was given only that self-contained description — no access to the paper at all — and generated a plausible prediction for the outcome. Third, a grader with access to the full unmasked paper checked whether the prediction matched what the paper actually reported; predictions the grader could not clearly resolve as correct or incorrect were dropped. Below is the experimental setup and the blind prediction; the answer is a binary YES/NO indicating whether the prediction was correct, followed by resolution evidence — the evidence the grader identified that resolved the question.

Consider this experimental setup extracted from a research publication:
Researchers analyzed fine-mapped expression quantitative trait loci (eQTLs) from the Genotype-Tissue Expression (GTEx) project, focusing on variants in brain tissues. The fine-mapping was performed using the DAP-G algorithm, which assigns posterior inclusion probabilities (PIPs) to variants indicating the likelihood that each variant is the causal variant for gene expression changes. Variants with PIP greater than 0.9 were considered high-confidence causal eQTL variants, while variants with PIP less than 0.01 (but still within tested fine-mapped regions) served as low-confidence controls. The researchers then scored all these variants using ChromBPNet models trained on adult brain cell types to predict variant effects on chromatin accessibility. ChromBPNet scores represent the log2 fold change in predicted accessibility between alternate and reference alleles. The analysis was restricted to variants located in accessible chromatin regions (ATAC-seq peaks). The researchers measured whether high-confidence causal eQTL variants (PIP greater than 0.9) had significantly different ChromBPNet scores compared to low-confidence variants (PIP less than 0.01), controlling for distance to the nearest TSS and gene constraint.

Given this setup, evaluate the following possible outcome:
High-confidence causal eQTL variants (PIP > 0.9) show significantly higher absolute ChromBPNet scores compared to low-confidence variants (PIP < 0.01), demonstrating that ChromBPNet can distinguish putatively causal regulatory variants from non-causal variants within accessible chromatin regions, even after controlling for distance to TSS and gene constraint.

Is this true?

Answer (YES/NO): YES